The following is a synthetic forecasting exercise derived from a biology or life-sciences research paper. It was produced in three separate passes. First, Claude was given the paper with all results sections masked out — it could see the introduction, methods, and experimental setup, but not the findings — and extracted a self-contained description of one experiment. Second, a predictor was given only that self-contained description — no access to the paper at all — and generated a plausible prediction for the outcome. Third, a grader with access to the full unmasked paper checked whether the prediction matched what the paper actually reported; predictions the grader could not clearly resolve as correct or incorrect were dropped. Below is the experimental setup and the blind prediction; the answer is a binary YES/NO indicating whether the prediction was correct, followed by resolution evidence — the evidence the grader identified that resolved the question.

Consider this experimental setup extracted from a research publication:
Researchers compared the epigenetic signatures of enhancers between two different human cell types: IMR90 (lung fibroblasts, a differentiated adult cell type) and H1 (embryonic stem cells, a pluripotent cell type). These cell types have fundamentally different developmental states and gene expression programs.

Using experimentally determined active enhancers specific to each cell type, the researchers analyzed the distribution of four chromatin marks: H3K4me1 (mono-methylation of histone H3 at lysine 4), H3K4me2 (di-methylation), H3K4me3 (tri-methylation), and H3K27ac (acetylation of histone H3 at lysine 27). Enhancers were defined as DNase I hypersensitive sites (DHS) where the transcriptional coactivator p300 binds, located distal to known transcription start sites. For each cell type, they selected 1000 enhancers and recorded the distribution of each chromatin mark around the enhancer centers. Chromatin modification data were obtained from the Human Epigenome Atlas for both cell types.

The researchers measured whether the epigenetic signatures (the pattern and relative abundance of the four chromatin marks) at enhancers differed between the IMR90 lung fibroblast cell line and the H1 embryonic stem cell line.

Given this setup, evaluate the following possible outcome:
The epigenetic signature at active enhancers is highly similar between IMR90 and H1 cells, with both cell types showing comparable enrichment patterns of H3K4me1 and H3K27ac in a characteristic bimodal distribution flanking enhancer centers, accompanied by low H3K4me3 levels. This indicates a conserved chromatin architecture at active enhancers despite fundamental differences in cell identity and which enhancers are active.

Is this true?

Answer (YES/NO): NO